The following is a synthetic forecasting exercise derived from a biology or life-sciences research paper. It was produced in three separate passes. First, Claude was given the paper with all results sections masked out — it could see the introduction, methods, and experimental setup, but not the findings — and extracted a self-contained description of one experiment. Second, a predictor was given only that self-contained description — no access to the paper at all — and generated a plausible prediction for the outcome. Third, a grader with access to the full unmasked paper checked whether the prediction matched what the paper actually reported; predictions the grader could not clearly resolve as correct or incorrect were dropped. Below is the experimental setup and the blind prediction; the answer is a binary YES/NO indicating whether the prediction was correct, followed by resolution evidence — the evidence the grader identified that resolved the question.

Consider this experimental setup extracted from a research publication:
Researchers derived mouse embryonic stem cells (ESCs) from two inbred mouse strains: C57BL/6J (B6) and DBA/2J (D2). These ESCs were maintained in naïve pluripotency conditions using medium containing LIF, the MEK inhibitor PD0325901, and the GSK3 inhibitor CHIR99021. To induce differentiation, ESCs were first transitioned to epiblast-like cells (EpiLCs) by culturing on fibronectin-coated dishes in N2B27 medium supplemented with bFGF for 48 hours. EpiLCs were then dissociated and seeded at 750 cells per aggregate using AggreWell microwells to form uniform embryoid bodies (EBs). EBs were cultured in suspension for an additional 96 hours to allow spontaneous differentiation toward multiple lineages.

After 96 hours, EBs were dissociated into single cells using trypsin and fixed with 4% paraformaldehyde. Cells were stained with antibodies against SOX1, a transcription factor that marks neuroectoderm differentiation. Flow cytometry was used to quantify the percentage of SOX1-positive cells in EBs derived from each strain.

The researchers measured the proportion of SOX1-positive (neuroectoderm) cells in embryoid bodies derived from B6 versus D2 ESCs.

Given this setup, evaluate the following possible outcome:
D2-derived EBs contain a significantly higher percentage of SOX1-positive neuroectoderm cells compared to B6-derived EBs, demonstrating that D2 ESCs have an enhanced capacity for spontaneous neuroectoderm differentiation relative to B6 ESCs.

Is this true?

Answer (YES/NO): NO